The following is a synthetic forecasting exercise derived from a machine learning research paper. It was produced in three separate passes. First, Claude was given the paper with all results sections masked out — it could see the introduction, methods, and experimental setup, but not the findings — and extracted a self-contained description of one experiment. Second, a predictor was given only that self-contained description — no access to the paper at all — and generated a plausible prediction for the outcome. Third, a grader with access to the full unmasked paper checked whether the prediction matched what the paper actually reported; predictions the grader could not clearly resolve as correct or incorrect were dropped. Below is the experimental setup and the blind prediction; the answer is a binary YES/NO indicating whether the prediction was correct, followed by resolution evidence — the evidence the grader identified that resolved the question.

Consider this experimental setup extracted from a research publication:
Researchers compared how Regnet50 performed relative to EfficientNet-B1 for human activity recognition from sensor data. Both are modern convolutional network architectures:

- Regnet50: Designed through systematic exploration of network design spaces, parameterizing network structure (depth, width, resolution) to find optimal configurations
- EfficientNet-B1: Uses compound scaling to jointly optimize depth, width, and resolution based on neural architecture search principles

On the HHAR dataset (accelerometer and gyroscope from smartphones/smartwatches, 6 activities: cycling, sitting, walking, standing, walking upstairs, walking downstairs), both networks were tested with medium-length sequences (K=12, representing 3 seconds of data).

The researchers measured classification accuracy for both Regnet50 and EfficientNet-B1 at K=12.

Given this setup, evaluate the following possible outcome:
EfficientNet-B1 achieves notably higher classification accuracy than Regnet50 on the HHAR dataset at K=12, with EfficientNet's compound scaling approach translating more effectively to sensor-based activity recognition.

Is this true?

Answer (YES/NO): NO